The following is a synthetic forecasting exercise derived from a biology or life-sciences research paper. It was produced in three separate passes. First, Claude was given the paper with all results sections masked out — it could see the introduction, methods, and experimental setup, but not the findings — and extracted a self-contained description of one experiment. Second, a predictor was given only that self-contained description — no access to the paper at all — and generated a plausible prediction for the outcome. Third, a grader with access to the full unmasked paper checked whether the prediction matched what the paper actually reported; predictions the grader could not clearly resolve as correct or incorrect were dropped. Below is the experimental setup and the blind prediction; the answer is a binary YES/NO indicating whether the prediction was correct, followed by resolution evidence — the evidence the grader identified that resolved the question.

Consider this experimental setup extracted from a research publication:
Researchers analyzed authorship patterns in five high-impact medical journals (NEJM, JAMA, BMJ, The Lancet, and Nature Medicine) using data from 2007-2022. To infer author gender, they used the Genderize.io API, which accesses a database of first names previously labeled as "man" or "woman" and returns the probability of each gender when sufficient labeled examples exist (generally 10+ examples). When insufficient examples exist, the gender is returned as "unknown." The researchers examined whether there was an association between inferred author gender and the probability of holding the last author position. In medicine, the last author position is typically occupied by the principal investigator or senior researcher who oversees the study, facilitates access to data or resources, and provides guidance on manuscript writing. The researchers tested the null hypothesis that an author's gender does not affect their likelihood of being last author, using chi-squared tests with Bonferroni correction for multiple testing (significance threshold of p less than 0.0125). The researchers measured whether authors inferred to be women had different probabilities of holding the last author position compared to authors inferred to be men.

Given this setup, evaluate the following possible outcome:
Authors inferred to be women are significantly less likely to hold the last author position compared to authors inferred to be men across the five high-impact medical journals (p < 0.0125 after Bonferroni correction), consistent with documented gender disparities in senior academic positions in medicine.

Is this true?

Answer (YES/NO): YES